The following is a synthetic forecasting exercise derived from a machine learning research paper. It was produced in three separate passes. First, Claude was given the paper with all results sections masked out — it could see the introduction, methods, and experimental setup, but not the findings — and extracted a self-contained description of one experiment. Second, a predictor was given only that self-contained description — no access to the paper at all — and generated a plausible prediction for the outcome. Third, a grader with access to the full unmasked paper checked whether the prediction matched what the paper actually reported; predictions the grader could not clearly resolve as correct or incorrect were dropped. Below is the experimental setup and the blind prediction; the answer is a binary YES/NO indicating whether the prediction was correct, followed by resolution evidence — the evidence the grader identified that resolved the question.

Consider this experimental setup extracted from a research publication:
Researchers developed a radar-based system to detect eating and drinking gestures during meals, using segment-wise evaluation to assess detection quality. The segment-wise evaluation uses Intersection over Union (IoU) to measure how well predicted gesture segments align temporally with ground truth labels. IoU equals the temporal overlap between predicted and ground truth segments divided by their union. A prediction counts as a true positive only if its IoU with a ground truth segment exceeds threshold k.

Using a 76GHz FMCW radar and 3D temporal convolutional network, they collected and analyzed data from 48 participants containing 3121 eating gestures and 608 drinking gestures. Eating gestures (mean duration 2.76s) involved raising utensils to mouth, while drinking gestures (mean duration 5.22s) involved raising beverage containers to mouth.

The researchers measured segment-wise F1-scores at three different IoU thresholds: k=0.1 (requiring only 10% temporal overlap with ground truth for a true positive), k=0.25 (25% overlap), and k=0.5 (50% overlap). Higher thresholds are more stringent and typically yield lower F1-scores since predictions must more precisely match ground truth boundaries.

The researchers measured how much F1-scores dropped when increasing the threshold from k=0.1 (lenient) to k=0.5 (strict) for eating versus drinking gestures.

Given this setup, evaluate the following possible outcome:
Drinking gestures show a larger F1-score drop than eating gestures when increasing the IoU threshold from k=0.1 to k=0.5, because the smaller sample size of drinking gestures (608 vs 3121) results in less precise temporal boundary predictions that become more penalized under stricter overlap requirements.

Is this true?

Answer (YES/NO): YES